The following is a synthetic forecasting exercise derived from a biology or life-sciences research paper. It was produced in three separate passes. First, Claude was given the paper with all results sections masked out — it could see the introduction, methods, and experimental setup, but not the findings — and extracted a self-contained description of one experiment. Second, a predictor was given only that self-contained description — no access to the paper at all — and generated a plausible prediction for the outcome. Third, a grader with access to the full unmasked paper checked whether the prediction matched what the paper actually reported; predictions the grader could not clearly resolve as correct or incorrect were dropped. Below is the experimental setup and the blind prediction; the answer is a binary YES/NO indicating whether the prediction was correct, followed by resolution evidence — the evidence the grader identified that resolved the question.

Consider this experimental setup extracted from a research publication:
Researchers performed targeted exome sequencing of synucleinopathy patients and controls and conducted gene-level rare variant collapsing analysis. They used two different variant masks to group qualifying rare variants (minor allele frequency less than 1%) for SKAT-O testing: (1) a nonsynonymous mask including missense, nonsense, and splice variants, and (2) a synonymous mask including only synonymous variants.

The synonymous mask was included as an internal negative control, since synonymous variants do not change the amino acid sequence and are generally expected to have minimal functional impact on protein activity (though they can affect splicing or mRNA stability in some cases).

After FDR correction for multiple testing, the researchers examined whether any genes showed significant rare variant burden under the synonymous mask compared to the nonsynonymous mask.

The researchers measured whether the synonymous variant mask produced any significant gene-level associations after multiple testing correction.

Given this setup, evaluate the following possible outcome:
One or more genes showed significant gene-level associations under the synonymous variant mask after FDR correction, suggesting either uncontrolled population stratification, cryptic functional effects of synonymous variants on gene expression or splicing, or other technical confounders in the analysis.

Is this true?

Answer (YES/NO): NO